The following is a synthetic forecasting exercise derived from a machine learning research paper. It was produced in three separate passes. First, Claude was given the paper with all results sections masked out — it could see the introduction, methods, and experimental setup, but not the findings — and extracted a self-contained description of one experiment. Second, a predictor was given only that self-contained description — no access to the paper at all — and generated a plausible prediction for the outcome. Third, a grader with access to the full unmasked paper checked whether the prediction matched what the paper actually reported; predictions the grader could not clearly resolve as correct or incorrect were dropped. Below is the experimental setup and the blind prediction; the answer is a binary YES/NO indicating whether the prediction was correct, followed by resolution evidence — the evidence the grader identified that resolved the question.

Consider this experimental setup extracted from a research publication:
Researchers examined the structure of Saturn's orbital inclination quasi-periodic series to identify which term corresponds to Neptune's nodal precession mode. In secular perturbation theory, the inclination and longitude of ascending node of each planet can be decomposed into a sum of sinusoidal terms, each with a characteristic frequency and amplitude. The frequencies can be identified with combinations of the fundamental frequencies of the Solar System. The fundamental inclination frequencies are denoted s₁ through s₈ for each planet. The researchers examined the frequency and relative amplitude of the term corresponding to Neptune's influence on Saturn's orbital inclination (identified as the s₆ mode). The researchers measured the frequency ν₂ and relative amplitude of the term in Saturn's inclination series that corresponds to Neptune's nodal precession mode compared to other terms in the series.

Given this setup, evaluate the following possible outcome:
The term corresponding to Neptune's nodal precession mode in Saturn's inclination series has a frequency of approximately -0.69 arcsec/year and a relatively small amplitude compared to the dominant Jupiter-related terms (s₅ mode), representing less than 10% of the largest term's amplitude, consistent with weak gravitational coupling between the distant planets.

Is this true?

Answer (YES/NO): YES